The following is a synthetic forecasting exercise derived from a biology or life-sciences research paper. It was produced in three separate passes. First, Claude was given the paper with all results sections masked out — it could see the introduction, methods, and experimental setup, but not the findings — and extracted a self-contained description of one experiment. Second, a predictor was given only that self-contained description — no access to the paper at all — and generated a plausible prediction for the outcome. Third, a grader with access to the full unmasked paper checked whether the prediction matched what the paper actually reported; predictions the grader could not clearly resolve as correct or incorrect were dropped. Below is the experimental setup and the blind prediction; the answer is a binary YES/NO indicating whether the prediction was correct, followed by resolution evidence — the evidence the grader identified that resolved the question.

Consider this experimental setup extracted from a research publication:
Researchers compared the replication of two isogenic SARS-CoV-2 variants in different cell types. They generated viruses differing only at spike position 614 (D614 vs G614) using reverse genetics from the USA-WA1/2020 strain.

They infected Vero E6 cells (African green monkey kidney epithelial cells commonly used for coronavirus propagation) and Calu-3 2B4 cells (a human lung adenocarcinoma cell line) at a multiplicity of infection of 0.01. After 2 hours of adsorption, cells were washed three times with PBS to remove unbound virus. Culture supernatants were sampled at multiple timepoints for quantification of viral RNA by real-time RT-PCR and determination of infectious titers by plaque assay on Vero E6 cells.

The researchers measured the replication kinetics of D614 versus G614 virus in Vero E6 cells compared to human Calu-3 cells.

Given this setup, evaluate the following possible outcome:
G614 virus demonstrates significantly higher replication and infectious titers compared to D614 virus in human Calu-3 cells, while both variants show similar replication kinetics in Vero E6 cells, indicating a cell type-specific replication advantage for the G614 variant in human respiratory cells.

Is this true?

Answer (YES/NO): YES